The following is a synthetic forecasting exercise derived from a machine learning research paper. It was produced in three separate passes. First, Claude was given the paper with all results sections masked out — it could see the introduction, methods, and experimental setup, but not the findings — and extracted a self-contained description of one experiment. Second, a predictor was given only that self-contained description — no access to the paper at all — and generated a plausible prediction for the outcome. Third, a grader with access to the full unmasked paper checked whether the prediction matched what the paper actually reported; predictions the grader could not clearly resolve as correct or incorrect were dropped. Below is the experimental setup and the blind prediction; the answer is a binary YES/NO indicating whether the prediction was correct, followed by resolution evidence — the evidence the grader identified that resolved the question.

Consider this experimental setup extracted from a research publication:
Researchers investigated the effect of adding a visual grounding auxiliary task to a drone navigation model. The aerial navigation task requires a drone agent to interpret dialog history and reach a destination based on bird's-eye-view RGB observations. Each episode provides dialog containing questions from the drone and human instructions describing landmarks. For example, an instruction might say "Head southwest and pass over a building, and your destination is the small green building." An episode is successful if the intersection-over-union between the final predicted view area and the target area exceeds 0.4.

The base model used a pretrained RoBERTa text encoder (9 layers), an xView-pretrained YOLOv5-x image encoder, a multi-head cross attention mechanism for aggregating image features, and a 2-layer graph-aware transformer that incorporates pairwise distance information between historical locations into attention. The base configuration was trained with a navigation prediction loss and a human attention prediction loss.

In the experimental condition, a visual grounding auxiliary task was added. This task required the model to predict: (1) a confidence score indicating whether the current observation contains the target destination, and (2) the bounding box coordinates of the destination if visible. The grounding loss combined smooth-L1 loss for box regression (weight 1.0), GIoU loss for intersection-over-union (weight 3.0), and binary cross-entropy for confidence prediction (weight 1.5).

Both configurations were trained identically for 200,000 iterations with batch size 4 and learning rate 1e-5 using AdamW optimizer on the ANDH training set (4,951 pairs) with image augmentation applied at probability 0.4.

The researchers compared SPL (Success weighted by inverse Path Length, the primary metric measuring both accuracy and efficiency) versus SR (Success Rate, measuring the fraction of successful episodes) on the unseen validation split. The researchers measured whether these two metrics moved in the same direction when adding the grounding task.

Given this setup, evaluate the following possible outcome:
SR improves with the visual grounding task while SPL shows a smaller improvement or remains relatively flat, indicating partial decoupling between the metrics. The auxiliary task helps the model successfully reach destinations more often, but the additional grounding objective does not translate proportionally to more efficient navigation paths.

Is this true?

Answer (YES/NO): NO